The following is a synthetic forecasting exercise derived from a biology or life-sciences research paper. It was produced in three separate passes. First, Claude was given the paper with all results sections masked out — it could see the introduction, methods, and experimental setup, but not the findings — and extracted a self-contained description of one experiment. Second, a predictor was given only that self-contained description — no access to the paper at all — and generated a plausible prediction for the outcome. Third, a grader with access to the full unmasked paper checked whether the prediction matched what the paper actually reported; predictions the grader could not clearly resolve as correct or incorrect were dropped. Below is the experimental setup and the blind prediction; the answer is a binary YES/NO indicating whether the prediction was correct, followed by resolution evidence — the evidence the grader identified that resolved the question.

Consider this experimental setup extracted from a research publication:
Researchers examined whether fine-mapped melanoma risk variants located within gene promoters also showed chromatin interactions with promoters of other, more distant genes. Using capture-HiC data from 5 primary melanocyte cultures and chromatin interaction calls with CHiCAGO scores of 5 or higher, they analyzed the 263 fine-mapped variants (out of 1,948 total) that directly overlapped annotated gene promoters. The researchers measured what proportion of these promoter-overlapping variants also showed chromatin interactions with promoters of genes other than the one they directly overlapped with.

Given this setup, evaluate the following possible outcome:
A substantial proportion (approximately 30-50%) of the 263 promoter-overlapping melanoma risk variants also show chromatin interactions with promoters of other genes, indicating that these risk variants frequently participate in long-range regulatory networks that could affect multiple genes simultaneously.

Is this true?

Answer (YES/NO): NO